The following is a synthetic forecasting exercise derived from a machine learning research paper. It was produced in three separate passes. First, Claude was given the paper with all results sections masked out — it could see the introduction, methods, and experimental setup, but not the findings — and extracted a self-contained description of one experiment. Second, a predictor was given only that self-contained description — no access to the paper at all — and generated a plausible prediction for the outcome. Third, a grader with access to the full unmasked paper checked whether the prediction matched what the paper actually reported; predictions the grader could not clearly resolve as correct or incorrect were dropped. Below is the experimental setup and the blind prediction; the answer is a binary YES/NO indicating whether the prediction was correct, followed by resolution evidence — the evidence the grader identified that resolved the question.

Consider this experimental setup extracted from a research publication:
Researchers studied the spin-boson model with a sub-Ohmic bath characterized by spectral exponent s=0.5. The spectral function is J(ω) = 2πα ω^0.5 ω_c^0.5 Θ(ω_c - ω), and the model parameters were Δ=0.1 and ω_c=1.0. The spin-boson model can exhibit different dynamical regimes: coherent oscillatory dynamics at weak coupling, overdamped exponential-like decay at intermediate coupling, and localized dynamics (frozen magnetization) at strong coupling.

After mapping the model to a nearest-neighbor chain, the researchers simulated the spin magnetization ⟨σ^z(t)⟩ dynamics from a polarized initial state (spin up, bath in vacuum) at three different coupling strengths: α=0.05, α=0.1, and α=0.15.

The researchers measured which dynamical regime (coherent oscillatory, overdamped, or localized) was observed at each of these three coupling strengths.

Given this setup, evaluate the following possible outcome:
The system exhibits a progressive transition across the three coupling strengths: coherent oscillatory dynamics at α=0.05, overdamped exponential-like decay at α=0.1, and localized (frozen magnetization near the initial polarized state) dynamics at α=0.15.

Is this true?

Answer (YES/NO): NO